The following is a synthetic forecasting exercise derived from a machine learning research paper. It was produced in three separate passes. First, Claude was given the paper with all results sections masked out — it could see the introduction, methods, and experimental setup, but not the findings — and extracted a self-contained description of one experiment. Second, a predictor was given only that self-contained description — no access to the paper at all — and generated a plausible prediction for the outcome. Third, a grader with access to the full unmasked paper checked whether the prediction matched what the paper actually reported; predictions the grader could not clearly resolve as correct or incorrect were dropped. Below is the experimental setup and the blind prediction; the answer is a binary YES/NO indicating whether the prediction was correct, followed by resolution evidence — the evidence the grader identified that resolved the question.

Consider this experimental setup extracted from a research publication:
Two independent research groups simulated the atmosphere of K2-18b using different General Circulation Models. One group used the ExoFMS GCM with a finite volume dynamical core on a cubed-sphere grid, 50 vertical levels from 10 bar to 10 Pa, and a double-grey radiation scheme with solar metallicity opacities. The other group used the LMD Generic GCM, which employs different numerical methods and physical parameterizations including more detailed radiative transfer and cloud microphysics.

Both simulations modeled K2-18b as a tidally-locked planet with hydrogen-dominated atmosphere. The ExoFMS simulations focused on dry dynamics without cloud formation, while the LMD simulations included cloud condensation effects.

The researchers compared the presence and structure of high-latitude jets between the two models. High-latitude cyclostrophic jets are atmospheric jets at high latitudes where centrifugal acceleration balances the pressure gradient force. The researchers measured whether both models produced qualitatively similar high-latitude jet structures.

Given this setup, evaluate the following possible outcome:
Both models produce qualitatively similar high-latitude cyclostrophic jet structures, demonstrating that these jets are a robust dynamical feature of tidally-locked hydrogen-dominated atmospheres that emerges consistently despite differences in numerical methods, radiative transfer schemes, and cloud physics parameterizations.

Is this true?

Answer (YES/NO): NO